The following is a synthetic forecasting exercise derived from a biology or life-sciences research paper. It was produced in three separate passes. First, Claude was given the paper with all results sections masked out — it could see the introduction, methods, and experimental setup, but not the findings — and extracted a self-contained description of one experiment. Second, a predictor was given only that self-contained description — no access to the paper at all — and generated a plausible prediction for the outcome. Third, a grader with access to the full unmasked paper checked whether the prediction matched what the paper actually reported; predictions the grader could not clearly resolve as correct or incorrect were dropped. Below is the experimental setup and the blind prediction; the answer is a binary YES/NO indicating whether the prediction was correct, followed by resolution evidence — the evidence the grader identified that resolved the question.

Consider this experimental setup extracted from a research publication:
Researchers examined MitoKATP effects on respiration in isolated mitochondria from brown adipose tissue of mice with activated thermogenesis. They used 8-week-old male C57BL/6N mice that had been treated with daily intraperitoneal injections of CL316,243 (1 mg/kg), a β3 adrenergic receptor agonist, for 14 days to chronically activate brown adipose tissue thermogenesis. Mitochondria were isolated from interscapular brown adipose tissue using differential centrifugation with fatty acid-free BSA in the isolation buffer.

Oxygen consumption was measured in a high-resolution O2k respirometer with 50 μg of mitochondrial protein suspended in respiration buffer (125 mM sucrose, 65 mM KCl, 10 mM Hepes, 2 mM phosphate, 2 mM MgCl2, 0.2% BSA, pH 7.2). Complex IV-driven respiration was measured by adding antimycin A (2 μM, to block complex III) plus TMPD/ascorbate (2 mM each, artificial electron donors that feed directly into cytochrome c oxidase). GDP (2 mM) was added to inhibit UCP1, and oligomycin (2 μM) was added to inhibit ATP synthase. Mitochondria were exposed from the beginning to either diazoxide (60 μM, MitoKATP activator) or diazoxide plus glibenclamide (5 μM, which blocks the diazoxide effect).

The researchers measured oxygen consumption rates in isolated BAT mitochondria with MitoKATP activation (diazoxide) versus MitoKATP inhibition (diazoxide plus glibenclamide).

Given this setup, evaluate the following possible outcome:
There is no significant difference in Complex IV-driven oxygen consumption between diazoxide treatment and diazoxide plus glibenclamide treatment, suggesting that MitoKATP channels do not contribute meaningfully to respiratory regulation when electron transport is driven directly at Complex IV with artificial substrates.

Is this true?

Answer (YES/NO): YES